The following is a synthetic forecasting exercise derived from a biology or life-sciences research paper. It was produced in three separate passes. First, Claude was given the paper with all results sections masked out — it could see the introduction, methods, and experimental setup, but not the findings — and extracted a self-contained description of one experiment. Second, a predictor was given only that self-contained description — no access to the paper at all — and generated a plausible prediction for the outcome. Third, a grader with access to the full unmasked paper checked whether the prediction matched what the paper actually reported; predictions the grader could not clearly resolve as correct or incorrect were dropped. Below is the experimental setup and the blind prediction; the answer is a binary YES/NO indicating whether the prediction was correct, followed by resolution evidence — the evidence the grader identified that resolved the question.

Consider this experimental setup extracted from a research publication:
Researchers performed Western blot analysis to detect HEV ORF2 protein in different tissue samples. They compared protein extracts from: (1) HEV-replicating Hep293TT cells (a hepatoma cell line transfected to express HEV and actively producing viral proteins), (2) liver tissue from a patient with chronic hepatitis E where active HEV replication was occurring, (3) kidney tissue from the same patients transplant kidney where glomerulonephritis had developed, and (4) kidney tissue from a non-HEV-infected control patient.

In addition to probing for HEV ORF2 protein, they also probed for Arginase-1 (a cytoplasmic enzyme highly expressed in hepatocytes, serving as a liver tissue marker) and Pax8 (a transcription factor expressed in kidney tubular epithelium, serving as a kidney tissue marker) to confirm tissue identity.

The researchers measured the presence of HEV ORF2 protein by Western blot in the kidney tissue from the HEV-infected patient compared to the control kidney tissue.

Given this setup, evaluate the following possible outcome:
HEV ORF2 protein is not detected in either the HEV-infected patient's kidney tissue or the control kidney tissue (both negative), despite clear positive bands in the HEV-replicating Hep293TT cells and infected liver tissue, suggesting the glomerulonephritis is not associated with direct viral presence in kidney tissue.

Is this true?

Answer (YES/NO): NO